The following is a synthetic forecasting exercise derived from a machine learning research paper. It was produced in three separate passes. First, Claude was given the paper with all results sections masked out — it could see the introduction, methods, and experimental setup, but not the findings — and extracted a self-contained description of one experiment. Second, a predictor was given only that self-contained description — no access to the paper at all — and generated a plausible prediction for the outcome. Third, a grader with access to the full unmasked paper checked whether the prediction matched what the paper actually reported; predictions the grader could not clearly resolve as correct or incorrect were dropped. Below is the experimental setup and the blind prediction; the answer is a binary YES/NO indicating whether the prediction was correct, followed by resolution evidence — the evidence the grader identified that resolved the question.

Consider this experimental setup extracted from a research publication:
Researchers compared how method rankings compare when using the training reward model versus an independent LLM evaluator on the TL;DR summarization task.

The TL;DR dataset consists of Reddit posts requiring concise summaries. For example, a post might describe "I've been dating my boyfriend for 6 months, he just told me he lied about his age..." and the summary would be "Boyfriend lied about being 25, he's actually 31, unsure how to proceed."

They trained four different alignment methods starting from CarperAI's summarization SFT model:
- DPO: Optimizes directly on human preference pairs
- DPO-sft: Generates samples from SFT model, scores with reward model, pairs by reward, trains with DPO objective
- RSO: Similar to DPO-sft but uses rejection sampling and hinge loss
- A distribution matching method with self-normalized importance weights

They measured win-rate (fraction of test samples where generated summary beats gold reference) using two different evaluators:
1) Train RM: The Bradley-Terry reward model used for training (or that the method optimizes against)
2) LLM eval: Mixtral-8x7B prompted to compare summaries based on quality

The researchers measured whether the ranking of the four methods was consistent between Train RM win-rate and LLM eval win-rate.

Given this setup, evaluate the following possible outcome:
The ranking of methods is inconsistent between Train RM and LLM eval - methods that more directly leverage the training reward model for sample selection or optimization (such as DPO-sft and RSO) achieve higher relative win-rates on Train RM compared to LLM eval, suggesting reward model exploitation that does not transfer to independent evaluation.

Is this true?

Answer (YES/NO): YES